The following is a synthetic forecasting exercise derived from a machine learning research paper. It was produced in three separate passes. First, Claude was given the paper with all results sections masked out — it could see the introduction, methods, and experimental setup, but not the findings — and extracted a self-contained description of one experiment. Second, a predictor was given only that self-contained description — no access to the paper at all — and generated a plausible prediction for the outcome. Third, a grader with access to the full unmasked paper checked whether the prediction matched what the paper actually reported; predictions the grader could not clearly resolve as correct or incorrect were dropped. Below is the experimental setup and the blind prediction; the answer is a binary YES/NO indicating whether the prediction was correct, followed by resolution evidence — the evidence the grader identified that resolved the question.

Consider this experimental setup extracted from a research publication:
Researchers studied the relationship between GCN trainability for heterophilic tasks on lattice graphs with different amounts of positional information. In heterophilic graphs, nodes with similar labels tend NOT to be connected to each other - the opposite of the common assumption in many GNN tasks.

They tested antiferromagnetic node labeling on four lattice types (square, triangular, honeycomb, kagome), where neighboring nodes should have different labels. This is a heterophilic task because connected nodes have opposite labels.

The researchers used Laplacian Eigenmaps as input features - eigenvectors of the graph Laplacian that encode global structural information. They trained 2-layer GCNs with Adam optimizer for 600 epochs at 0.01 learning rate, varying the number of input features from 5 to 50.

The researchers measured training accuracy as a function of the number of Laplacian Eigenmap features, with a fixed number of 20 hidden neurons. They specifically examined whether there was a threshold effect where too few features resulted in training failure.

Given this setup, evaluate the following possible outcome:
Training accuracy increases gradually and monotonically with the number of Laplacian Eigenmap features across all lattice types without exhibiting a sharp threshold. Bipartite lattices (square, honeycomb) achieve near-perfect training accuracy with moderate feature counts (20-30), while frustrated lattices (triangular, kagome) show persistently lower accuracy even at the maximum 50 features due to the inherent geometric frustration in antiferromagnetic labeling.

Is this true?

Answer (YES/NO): NO